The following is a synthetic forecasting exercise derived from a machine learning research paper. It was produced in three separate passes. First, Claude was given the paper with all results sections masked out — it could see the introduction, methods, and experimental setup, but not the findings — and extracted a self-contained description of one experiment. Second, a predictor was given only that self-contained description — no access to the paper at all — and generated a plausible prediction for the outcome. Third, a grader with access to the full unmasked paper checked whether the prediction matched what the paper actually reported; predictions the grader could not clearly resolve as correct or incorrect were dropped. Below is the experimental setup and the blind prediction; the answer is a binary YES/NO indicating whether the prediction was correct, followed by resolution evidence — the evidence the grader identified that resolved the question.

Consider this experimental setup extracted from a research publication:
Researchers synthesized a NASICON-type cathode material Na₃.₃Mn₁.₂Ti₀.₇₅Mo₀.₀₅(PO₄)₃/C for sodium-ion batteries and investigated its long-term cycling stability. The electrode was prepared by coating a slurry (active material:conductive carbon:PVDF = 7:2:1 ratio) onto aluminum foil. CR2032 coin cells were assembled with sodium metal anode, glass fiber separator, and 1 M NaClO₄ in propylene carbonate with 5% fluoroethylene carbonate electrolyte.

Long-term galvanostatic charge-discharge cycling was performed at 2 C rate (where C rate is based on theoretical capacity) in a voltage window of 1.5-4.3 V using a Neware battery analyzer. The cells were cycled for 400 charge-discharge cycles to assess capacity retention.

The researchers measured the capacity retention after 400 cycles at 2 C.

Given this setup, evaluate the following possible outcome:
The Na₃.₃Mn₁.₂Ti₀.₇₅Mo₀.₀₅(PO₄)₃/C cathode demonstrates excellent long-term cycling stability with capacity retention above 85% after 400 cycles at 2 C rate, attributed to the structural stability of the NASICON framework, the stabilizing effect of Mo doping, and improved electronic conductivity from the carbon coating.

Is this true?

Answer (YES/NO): NO